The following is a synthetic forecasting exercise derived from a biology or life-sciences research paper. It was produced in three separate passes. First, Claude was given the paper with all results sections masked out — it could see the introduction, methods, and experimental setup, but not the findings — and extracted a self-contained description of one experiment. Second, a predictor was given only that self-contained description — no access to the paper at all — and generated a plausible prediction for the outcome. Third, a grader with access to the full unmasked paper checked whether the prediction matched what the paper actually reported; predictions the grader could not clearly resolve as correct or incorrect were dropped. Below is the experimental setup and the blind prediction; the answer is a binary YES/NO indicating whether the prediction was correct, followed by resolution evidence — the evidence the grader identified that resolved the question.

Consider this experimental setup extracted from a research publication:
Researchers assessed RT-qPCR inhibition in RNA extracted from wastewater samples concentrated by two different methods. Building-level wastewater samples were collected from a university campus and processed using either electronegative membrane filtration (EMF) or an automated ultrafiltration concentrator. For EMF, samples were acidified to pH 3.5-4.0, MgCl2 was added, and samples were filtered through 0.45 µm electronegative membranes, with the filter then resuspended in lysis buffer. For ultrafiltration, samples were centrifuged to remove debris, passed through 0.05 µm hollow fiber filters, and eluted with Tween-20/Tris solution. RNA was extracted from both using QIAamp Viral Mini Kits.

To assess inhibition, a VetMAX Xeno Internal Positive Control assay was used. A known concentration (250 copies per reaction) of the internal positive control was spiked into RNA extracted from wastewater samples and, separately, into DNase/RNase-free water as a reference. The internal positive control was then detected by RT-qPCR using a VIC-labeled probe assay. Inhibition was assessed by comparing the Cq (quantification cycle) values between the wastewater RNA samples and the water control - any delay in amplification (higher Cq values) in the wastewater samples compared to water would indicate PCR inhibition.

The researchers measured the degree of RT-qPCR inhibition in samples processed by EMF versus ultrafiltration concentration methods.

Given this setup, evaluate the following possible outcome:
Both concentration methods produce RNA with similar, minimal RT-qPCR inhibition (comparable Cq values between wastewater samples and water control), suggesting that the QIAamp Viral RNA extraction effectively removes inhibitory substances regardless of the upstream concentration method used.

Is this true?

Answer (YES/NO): YES